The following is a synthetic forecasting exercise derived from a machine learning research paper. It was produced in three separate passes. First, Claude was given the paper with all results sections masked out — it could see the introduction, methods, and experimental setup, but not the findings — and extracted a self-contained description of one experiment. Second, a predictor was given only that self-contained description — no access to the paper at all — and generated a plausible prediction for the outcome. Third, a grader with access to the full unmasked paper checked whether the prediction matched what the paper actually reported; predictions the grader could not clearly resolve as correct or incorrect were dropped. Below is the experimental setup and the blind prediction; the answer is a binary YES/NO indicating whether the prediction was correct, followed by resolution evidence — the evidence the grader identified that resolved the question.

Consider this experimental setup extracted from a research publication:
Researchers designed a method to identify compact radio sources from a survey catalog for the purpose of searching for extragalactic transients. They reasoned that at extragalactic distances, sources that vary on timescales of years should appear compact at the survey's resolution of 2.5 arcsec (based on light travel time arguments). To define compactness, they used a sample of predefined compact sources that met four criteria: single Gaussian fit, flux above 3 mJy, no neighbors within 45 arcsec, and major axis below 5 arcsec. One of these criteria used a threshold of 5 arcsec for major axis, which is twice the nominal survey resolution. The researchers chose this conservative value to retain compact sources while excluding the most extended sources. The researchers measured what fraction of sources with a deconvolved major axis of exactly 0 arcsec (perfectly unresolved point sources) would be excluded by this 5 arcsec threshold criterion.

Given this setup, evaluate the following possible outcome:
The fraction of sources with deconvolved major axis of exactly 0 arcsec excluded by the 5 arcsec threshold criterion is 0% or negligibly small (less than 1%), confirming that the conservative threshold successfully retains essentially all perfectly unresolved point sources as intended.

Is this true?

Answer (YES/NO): YES